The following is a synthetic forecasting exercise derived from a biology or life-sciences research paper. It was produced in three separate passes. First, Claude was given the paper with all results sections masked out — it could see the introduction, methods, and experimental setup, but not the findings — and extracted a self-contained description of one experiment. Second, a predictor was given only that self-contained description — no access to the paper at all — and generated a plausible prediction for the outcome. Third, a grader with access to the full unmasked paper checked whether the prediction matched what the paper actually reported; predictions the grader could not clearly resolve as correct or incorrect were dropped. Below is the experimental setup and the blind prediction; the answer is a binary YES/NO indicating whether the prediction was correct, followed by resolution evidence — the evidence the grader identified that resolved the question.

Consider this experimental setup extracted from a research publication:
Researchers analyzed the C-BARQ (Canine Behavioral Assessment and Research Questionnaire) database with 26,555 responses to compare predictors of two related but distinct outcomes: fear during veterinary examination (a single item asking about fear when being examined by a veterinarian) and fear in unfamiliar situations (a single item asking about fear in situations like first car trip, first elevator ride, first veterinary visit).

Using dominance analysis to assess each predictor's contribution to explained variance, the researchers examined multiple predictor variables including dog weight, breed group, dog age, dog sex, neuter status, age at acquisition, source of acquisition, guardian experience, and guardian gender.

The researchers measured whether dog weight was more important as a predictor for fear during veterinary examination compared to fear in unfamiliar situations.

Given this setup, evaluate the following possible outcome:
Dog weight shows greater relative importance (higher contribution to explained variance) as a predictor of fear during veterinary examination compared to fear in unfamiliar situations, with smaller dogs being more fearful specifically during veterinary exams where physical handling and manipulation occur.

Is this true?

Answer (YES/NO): YES